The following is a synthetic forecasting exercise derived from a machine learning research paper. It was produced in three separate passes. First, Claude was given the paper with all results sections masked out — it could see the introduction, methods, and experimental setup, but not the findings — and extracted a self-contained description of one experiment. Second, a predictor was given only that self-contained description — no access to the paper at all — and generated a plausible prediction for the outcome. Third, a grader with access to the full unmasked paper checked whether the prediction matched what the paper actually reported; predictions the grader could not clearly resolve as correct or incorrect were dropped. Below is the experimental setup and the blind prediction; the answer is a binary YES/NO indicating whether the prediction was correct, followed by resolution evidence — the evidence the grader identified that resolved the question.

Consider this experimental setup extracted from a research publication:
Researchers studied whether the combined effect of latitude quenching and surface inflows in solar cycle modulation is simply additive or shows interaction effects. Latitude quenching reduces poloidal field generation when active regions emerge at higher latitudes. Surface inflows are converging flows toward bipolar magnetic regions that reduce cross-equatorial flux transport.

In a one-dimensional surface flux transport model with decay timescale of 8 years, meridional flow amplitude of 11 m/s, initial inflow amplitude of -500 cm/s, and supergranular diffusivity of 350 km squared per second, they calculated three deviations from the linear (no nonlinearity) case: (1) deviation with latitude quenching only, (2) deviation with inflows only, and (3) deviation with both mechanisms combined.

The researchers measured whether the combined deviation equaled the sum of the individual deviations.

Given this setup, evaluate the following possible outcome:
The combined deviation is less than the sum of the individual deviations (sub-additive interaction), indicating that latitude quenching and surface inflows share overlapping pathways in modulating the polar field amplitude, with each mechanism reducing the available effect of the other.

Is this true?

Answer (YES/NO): YES